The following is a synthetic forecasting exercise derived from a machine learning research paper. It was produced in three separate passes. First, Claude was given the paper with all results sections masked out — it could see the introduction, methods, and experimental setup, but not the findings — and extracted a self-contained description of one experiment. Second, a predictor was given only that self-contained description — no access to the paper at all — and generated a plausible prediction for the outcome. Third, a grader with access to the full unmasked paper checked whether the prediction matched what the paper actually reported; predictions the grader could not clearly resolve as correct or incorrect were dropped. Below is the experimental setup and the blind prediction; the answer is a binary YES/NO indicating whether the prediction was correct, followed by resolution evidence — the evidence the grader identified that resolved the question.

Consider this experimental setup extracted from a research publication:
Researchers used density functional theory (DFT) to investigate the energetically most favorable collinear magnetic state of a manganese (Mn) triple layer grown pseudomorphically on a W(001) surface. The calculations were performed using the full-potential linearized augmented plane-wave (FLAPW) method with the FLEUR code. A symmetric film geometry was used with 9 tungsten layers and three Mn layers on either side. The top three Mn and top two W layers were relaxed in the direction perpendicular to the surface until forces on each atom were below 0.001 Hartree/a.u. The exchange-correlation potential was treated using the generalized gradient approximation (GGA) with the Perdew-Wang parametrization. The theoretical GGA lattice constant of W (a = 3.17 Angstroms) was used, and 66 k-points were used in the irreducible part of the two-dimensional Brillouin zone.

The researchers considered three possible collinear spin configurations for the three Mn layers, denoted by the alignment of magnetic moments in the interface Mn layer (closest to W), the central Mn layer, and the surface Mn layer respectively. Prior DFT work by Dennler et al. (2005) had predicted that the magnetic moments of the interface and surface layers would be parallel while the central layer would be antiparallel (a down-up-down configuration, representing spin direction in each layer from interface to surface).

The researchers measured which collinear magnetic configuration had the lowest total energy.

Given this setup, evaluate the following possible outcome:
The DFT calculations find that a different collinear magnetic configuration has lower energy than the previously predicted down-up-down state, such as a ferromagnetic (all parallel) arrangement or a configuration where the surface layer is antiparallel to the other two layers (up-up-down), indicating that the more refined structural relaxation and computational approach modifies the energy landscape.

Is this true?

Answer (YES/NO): YES